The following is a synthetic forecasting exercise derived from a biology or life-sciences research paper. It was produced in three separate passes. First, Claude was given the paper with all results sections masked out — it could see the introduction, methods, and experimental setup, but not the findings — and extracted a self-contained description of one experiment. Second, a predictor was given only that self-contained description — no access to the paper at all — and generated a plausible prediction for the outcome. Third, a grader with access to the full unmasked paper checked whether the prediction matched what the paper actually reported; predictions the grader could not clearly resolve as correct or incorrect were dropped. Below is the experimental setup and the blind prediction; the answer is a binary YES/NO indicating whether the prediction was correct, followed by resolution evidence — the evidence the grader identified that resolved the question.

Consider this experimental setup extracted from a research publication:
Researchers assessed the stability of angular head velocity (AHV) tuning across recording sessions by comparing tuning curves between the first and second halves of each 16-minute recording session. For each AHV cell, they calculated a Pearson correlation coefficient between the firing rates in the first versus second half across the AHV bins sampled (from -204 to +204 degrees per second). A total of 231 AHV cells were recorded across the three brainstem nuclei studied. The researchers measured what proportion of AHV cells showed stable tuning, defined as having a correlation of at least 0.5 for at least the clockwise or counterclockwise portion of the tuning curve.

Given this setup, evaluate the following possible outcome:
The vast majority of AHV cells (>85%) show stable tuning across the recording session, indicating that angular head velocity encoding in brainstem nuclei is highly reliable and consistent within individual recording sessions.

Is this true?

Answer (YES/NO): YES